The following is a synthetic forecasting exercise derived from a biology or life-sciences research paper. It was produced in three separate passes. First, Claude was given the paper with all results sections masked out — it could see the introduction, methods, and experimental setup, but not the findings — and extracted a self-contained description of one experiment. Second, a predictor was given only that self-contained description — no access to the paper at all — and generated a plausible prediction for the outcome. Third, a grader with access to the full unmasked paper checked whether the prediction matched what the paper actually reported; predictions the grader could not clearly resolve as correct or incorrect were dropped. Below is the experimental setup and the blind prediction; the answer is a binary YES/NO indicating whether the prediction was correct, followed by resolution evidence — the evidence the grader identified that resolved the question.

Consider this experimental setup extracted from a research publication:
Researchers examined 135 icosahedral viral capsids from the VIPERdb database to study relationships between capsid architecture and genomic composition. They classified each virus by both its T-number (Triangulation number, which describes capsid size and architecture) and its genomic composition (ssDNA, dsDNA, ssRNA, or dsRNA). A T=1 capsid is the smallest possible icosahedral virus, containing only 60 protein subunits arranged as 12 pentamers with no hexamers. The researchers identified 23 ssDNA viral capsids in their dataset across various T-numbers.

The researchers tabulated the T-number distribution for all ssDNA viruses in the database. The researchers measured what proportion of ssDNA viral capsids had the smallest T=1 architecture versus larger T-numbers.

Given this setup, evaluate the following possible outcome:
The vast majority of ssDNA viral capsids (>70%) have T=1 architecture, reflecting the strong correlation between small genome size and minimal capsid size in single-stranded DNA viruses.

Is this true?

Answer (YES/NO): YES